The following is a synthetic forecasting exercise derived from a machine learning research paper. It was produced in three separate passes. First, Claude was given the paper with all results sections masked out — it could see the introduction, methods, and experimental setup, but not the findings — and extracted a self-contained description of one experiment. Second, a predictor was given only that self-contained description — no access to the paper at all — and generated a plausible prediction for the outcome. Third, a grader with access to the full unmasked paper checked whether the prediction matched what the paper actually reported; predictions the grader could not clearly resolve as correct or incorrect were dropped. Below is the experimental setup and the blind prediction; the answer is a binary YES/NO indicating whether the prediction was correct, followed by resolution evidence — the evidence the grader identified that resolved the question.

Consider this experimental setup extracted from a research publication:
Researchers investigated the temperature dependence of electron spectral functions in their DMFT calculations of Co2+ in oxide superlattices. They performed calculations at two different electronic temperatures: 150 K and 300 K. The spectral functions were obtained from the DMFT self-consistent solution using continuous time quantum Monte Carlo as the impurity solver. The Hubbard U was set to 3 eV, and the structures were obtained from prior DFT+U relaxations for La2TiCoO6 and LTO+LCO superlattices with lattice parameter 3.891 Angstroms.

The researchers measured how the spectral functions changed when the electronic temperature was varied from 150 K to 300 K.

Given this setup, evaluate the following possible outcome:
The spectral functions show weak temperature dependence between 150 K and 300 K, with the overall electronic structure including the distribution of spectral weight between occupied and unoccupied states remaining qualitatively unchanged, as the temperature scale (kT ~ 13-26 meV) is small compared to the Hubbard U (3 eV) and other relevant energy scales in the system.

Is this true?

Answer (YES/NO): YES